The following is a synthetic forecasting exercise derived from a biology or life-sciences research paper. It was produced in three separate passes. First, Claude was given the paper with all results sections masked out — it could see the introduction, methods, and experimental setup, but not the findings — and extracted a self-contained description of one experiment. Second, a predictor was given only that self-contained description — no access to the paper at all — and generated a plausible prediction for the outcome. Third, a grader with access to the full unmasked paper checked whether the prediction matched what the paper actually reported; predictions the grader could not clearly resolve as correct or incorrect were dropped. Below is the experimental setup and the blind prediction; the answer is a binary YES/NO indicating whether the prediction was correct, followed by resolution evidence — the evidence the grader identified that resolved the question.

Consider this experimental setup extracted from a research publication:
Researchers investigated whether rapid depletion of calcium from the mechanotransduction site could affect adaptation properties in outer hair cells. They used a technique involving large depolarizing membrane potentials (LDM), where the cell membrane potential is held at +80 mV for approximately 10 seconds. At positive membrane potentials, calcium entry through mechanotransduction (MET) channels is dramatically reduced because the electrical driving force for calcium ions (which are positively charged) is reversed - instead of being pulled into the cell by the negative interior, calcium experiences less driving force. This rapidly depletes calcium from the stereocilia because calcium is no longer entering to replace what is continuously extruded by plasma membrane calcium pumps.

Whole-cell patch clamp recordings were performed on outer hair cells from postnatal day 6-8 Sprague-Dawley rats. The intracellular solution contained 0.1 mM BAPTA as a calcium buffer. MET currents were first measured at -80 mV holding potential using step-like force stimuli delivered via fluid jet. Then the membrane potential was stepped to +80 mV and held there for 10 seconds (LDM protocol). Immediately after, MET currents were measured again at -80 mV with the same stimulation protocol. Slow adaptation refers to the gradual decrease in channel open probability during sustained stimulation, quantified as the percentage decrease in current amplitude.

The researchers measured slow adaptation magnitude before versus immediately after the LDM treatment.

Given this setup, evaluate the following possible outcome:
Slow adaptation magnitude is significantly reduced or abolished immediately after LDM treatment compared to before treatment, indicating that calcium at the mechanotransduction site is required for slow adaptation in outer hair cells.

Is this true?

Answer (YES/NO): NO